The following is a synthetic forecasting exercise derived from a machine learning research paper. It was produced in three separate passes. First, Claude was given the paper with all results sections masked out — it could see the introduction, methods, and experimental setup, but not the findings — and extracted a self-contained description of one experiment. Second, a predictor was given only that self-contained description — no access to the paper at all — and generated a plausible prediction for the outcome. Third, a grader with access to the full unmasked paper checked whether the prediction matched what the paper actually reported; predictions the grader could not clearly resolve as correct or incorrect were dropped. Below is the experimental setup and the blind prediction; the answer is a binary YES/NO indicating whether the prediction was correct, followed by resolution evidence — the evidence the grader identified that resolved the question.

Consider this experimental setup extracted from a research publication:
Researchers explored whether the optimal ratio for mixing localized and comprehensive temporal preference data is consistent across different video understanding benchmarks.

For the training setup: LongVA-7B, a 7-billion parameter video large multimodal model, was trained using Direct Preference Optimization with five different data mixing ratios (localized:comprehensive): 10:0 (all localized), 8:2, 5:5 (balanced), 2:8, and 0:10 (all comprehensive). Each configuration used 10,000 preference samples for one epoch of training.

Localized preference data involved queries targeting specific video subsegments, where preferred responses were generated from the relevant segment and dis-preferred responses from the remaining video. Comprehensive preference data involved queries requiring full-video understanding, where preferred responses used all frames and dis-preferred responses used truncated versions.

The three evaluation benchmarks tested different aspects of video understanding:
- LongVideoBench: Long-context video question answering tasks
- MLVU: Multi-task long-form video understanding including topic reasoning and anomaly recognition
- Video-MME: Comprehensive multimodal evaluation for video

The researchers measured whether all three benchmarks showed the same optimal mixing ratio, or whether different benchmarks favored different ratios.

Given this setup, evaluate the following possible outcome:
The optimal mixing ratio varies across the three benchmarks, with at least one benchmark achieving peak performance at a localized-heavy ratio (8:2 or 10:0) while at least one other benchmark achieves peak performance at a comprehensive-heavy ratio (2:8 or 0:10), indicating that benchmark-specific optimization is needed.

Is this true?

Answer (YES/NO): NO